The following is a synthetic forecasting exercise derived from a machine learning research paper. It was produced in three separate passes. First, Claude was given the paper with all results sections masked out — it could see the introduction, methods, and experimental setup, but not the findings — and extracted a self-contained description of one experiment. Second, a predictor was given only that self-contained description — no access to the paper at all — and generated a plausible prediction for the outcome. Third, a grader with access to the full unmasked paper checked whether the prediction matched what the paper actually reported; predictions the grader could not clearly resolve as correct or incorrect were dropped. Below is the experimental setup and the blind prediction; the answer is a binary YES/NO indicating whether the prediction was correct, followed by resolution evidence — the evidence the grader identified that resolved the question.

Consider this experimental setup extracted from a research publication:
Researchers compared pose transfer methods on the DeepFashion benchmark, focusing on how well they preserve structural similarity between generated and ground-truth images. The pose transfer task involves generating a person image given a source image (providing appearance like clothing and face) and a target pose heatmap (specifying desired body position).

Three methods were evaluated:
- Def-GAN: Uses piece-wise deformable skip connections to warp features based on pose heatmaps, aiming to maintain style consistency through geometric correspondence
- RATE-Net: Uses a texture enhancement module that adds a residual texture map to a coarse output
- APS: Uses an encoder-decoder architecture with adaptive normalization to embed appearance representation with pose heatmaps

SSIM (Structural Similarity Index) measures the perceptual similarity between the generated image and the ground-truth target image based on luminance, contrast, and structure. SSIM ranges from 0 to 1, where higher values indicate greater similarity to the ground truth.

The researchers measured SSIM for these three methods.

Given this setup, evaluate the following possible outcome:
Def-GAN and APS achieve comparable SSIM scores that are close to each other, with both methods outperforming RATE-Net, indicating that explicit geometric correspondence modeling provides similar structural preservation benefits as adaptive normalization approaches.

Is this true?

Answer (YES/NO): NO